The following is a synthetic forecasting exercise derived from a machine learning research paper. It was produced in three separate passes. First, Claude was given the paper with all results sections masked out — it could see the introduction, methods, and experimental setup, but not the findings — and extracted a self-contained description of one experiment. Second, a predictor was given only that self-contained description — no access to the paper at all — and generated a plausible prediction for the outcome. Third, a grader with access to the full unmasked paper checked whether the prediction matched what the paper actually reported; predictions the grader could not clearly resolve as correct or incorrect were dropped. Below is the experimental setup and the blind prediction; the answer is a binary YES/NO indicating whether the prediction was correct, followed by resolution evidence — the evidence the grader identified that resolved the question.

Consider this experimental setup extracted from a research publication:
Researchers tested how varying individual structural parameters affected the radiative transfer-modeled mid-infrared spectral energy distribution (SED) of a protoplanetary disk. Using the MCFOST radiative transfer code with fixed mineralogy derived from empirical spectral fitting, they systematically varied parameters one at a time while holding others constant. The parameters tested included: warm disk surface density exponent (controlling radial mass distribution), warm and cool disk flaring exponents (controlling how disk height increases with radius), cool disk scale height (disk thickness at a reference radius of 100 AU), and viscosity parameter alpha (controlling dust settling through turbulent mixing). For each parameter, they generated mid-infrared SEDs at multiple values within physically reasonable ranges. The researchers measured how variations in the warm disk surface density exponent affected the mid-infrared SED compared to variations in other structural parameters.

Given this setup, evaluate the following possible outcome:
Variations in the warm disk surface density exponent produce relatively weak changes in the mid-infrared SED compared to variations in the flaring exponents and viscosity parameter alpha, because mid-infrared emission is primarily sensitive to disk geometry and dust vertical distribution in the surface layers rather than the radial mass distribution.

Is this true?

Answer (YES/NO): YES